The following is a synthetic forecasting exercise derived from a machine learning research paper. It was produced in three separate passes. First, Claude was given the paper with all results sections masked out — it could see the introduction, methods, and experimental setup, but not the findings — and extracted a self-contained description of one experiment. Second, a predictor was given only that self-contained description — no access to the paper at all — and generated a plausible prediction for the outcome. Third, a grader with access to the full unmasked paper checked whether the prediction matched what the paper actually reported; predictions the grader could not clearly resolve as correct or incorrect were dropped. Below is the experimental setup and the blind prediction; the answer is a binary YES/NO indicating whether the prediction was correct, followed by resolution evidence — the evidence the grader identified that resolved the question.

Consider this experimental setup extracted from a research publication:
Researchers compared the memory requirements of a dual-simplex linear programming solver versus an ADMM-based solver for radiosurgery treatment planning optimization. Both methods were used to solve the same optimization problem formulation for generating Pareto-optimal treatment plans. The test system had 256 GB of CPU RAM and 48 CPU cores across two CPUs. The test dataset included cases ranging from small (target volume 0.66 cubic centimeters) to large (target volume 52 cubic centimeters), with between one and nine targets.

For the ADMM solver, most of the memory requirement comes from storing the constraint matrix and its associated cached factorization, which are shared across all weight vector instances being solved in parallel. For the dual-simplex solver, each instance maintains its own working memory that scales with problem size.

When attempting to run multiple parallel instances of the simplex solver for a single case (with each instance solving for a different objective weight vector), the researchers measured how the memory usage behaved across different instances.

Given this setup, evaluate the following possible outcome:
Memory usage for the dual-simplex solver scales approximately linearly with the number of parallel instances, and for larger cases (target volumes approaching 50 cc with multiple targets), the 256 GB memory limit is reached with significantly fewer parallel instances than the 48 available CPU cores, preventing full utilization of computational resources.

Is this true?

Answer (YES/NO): NO